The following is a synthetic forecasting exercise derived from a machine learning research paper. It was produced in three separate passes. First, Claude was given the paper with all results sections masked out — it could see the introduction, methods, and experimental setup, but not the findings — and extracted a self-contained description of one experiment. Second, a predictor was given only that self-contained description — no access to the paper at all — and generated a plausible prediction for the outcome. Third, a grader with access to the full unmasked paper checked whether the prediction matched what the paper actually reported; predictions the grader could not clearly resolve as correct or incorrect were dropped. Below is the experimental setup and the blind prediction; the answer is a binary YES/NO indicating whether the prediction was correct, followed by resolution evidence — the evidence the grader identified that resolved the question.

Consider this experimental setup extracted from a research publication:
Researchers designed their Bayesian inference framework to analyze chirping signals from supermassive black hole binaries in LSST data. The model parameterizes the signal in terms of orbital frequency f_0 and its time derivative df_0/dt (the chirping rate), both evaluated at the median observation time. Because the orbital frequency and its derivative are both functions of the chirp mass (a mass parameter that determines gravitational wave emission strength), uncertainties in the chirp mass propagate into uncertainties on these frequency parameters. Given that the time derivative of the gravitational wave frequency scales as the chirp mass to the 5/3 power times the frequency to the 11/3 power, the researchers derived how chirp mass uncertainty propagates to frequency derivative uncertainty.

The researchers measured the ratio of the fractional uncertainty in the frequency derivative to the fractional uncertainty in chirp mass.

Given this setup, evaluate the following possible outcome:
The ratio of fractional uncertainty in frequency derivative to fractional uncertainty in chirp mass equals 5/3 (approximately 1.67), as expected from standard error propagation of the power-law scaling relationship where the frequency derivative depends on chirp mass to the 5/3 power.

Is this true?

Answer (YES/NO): YES